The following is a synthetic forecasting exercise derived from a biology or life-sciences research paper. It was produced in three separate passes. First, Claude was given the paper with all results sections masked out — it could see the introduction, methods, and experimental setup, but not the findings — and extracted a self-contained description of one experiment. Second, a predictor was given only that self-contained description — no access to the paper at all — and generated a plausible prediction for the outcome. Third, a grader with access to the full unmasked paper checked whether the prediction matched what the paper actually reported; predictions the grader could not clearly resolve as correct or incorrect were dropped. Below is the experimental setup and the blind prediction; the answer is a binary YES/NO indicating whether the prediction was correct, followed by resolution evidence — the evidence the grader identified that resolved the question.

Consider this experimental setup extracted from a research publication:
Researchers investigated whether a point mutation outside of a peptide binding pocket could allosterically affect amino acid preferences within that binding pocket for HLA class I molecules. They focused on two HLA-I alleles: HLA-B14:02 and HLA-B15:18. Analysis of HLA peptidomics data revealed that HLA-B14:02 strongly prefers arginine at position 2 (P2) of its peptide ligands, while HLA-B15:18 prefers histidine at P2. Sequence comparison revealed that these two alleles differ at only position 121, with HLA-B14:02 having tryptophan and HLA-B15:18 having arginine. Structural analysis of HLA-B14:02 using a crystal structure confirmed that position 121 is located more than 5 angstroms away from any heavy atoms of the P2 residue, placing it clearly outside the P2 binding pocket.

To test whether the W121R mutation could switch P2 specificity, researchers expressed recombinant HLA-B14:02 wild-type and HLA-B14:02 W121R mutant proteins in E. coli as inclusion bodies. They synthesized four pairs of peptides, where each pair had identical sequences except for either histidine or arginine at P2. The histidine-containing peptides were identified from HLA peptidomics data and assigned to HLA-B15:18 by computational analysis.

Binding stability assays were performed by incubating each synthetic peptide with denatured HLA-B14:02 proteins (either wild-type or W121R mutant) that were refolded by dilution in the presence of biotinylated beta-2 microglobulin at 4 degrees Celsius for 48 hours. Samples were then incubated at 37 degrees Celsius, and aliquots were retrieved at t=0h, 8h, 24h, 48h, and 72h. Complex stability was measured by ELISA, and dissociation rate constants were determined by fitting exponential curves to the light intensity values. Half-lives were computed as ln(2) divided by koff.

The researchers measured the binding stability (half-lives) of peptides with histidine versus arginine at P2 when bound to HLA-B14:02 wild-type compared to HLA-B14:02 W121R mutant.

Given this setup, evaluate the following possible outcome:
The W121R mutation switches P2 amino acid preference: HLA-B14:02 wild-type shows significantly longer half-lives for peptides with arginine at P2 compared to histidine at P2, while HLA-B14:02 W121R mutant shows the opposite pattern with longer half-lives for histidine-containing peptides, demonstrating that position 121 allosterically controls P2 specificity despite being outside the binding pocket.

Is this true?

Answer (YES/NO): YES